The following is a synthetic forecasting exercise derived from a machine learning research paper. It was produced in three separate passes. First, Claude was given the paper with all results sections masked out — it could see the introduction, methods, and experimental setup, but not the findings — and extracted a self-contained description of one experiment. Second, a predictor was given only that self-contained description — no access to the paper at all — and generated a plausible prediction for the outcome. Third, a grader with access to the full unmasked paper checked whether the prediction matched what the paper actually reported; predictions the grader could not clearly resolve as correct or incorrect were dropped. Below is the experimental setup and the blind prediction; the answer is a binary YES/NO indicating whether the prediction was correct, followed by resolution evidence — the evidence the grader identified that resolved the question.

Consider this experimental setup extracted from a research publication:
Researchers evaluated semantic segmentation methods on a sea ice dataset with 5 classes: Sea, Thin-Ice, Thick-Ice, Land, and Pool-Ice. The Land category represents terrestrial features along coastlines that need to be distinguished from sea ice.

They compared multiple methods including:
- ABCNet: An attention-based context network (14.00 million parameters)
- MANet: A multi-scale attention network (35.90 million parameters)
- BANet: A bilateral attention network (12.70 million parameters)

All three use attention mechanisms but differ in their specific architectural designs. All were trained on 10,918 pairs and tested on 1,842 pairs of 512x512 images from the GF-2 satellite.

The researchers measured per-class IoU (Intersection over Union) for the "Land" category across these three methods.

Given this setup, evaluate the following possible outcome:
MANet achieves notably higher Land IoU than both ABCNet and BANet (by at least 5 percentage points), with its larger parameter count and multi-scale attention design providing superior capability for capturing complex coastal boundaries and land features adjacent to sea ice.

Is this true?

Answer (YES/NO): NO